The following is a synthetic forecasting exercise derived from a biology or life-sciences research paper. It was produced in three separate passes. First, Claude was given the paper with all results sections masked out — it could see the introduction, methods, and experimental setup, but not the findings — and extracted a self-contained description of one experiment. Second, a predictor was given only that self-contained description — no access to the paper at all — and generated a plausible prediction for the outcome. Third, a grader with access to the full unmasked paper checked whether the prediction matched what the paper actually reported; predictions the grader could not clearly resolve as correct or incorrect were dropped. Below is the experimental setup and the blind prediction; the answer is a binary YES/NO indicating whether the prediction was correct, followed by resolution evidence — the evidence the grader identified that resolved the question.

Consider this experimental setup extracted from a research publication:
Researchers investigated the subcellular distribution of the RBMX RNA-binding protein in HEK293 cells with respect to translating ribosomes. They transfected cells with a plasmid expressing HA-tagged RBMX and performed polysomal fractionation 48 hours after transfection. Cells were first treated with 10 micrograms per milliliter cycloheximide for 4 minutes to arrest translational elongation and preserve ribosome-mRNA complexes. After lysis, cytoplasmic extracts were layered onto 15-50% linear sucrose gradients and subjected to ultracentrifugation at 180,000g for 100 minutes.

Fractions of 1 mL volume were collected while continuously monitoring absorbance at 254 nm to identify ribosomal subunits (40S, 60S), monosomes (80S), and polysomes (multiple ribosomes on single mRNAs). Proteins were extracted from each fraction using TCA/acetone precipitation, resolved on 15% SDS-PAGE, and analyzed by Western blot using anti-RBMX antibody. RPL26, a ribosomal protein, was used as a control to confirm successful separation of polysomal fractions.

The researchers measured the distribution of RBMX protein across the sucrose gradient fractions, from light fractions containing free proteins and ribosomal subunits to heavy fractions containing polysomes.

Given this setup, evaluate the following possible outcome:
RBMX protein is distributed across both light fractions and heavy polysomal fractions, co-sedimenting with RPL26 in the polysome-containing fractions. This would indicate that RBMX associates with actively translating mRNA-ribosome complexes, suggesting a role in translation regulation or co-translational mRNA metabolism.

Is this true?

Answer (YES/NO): NO